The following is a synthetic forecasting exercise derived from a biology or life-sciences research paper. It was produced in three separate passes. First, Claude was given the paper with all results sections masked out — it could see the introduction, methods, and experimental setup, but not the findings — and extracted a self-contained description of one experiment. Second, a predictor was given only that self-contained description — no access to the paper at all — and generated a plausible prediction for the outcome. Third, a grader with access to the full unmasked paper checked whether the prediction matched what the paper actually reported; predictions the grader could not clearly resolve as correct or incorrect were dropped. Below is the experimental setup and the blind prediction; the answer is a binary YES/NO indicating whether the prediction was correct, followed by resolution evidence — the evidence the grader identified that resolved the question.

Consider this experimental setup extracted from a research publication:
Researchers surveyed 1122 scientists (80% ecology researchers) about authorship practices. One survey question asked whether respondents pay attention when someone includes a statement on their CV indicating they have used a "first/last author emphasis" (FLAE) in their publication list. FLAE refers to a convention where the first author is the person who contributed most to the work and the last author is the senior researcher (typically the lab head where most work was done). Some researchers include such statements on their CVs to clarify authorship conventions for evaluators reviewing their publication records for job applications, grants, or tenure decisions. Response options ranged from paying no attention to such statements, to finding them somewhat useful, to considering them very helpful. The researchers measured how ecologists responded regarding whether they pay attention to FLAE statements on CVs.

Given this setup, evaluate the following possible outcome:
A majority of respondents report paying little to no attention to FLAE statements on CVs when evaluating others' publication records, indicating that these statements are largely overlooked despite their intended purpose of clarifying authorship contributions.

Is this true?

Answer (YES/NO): NO